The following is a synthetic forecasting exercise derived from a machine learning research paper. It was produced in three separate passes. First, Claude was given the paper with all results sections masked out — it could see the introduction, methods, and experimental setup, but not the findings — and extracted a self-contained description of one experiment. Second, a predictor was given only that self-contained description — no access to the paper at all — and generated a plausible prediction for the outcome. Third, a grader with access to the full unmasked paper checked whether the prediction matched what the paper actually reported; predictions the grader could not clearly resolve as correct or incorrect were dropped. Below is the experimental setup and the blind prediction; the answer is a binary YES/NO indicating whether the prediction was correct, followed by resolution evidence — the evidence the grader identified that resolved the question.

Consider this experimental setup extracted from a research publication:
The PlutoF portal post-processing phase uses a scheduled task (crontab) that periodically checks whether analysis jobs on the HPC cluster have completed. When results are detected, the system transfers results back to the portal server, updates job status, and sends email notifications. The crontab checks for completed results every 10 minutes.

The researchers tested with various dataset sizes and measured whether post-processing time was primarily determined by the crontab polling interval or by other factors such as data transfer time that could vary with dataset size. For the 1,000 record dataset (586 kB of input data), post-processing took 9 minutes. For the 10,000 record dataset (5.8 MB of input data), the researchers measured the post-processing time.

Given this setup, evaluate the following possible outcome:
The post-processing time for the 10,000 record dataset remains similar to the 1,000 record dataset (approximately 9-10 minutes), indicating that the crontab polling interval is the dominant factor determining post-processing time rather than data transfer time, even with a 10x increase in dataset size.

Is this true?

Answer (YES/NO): YES